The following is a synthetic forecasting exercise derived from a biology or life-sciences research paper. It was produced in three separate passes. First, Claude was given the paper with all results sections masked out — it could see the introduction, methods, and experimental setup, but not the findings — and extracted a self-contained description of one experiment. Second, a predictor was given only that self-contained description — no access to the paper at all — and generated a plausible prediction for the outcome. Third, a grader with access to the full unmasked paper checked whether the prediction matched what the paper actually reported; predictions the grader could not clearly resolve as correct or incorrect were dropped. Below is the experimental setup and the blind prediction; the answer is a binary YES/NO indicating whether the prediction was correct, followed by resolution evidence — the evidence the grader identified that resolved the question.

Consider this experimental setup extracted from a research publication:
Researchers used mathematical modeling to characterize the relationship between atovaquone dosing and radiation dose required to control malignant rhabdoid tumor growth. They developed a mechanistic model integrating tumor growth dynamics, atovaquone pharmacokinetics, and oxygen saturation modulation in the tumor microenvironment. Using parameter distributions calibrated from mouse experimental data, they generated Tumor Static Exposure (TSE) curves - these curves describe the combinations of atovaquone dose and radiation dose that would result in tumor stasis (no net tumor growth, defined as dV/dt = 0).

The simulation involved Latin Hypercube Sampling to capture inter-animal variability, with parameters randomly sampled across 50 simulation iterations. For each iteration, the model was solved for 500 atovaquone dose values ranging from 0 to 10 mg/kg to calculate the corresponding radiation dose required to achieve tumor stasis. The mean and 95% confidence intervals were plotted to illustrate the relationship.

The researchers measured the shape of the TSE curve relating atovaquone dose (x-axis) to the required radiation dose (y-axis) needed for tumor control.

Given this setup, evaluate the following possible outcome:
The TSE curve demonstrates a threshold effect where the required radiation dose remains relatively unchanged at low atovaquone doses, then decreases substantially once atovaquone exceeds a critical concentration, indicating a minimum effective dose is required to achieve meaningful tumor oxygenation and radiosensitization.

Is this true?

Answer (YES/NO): NO